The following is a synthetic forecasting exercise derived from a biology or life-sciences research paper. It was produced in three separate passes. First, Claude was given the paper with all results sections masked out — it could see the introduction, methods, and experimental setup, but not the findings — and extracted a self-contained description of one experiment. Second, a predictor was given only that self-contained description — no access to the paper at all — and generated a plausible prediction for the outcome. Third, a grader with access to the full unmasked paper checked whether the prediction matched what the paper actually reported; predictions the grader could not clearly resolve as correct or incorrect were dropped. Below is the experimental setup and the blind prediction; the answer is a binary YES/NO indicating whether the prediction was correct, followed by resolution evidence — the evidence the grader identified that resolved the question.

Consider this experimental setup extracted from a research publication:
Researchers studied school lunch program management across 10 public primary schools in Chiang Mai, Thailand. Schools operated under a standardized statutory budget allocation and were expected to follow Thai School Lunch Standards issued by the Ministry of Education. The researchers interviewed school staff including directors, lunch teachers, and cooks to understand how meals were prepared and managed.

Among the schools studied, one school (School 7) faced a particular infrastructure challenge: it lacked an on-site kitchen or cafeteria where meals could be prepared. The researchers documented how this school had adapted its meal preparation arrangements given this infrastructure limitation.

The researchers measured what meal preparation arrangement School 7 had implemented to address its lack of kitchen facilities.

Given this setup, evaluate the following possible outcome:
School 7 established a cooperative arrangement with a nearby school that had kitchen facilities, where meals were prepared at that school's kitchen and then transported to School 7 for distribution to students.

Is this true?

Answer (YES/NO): NO